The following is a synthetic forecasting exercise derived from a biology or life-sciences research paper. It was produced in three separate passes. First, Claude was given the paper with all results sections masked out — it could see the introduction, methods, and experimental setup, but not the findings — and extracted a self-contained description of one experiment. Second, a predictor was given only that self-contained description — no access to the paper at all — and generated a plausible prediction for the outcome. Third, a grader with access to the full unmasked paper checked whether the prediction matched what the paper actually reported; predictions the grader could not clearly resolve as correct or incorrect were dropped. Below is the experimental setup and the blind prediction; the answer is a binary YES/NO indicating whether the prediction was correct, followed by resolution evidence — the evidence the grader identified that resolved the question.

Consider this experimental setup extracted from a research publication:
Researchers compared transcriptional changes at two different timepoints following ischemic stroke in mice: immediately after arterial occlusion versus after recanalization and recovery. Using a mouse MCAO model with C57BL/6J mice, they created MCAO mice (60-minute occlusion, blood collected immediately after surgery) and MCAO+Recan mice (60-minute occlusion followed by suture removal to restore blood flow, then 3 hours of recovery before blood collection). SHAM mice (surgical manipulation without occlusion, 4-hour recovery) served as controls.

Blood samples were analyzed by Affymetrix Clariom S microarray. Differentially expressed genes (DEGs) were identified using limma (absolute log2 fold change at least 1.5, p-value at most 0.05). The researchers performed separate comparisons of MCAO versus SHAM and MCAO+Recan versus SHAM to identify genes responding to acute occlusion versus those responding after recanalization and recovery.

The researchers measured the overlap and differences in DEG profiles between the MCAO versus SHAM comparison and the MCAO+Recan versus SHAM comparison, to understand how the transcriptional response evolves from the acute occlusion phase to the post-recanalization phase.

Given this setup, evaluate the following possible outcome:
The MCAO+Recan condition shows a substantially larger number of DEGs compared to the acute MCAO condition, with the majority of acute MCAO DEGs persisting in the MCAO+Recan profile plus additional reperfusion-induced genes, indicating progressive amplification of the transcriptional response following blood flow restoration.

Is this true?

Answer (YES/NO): NO